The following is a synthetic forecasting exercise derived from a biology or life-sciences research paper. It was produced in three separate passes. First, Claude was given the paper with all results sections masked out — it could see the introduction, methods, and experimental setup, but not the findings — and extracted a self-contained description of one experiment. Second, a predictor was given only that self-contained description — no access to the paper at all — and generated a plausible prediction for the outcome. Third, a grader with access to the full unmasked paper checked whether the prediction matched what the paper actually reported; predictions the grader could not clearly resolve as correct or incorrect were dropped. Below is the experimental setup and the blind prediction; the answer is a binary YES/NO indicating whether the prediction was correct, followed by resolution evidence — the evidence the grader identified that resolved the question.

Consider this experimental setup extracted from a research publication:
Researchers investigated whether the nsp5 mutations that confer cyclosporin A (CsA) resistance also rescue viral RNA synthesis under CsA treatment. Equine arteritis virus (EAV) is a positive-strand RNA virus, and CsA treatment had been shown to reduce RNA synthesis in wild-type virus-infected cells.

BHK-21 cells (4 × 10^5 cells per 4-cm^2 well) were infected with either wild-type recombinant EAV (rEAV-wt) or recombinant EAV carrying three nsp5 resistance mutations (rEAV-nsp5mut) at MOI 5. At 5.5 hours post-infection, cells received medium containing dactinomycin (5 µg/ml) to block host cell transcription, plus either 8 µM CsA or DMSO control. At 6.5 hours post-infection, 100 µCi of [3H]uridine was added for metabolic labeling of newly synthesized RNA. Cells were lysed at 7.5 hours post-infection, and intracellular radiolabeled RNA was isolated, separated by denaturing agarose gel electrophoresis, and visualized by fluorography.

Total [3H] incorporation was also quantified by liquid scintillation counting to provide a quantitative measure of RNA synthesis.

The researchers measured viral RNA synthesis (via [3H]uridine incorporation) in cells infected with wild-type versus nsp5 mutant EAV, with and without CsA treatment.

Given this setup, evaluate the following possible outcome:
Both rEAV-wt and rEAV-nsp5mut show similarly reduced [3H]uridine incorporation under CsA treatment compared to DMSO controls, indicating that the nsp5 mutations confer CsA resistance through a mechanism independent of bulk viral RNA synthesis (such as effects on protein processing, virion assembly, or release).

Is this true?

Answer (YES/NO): NO